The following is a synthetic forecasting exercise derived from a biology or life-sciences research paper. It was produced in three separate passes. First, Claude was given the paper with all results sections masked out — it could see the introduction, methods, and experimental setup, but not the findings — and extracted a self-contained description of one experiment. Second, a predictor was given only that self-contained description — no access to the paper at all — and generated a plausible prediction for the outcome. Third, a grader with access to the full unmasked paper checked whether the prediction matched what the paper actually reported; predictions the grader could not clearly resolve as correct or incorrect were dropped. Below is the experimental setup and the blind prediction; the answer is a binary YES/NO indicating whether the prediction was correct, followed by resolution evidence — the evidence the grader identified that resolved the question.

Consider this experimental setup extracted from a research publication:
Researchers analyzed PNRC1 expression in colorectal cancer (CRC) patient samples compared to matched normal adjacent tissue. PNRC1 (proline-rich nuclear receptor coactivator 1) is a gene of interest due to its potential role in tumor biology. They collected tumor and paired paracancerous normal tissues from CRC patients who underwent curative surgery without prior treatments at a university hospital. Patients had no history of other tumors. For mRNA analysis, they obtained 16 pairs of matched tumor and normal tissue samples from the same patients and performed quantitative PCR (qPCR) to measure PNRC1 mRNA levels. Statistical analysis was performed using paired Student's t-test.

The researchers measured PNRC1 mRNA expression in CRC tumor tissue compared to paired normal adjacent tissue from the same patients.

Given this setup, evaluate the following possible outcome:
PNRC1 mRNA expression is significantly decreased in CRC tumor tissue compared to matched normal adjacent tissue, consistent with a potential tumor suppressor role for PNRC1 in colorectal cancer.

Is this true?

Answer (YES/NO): YES